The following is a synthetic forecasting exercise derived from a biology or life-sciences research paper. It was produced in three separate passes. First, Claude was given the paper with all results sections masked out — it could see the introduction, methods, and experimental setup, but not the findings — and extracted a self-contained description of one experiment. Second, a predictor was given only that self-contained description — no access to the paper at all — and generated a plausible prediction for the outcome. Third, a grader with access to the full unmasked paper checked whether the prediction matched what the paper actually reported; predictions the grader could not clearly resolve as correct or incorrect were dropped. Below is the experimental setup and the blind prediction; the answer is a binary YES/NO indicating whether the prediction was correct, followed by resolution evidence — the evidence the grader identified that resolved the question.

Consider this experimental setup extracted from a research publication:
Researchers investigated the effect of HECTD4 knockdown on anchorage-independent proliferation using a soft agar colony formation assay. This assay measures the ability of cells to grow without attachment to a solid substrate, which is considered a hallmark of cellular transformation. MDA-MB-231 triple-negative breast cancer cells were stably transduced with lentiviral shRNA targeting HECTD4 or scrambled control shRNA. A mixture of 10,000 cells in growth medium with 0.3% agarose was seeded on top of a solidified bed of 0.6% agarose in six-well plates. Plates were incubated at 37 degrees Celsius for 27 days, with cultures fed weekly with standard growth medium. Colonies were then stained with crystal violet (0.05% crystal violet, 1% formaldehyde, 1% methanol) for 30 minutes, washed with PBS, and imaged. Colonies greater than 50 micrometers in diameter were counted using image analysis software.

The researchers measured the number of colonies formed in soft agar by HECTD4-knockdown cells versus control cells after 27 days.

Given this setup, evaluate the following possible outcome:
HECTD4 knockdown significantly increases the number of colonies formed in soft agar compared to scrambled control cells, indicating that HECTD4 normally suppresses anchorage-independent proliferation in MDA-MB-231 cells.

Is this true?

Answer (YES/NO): YES